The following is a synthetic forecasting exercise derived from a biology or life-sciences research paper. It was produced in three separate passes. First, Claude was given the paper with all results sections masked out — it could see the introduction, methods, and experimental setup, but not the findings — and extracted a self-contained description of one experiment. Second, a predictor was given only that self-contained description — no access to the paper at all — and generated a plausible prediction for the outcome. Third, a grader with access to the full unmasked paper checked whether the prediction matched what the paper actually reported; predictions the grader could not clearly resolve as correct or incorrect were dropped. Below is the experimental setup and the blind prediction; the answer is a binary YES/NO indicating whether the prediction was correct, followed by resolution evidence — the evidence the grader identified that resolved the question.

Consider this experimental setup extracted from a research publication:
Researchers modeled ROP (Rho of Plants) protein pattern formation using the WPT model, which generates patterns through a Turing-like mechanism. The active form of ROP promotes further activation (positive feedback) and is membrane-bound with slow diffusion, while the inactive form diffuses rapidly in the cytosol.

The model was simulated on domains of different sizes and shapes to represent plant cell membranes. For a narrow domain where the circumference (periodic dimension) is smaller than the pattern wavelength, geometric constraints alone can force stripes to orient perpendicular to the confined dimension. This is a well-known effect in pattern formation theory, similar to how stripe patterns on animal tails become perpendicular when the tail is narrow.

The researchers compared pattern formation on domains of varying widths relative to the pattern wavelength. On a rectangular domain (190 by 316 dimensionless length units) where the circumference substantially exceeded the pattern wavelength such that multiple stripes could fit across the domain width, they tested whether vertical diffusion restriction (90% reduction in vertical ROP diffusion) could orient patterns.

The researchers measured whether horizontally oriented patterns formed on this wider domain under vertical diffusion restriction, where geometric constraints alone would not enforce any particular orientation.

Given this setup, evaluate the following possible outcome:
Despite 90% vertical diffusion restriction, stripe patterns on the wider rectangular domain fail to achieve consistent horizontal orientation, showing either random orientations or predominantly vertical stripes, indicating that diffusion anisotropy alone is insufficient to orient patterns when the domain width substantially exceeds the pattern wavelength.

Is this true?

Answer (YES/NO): NO